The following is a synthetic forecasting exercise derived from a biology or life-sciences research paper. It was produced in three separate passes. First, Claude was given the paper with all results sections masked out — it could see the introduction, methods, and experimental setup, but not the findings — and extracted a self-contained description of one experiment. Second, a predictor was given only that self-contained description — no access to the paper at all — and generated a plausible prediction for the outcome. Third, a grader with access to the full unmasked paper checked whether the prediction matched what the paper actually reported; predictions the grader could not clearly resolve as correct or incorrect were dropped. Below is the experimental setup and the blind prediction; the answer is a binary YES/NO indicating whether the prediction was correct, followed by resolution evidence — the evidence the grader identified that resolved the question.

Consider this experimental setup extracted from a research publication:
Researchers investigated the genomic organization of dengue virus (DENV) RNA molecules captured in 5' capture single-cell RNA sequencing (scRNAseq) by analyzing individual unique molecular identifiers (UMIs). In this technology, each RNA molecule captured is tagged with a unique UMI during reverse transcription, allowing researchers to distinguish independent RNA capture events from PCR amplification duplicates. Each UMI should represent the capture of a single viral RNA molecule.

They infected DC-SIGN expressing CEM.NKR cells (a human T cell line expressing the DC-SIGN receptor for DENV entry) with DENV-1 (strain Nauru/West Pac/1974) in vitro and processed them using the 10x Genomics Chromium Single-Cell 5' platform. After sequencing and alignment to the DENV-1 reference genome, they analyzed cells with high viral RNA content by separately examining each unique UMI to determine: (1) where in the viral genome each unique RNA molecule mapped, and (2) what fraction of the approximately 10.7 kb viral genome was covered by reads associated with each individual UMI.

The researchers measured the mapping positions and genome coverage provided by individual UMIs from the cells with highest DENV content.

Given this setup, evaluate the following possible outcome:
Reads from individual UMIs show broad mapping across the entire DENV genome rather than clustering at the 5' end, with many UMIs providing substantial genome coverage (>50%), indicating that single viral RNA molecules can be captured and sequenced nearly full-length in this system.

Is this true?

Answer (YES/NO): NO